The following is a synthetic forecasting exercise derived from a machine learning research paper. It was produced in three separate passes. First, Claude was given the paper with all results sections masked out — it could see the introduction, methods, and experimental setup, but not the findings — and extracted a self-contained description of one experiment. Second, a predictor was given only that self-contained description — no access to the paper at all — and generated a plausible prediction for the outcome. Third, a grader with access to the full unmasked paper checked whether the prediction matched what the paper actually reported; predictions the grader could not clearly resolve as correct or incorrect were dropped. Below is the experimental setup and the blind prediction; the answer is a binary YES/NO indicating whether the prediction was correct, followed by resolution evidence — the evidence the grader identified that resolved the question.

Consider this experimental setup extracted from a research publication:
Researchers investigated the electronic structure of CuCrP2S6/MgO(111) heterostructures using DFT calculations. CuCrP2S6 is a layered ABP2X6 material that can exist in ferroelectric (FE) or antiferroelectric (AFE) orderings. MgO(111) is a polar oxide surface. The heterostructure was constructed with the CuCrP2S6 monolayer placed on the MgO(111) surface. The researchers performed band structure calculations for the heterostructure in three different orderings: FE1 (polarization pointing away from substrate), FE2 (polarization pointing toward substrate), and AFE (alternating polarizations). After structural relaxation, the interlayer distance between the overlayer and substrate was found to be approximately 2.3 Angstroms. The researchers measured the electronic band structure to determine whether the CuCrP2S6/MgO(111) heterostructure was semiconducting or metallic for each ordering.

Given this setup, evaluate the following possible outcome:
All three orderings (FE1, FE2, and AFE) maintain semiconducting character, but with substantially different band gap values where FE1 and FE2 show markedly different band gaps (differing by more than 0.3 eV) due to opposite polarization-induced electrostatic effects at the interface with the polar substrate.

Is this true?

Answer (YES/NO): NO